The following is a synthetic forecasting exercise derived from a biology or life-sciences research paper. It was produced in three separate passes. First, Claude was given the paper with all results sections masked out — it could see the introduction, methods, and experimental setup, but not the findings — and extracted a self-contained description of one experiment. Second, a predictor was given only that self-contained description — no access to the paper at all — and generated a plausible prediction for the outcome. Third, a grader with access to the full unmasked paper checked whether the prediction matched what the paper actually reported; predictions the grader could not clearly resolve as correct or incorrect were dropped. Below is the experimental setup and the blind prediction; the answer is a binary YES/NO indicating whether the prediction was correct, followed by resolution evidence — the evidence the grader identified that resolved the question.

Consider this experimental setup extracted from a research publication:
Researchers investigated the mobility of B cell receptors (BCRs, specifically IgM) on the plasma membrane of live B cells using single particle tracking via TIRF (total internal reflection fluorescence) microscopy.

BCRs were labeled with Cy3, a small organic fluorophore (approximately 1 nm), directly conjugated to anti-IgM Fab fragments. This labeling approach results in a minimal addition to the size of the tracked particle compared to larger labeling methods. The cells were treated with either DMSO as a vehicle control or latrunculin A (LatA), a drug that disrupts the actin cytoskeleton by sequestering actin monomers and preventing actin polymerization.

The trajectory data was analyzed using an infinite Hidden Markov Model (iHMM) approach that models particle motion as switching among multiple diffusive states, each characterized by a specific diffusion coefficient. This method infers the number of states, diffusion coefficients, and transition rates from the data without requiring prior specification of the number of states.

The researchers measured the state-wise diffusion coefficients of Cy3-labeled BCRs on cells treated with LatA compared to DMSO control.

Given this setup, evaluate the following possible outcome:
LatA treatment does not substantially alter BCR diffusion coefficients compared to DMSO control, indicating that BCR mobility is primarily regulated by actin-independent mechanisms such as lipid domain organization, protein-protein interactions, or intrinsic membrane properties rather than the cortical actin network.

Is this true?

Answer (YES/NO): NO